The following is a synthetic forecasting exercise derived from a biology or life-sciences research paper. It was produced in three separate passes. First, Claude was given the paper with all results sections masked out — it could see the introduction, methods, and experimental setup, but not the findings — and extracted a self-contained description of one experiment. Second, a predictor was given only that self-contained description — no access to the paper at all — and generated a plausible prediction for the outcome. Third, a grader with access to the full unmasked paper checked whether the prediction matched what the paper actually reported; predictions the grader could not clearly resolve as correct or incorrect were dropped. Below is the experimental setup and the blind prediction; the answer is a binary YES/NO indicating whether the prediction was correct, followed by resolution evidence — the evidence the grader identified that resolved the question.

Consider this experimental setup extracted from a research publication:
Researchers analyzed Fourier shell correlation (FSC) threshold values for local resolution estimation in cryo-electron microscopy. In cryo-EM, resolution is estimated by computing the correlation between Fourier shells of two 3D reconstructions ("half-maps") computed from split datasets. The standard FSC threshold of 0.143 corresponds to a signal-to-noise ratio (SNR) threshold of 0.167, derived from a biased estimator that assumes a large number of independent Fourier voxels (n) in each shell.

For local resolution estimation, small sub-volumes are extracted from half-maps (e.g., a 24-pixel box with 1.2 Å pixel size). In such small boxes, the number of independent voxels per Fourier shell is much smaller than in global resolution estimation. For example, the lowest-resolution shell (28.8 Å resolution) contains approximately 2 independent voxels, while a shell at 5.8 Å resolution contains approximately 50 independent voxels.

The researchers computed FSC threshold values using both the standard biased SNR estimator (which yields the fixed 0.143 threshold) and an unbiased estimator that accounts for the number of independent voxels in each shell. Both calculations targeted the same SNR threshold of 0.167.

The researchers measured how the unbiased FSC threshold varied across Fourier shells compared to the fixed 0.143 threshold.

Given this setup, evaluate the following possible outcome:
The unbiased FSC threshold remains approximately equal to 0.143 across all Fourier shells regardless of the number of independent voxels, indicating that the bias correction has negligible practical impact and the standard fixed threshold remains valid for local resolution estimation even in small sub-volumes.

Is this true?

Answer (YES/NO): NO